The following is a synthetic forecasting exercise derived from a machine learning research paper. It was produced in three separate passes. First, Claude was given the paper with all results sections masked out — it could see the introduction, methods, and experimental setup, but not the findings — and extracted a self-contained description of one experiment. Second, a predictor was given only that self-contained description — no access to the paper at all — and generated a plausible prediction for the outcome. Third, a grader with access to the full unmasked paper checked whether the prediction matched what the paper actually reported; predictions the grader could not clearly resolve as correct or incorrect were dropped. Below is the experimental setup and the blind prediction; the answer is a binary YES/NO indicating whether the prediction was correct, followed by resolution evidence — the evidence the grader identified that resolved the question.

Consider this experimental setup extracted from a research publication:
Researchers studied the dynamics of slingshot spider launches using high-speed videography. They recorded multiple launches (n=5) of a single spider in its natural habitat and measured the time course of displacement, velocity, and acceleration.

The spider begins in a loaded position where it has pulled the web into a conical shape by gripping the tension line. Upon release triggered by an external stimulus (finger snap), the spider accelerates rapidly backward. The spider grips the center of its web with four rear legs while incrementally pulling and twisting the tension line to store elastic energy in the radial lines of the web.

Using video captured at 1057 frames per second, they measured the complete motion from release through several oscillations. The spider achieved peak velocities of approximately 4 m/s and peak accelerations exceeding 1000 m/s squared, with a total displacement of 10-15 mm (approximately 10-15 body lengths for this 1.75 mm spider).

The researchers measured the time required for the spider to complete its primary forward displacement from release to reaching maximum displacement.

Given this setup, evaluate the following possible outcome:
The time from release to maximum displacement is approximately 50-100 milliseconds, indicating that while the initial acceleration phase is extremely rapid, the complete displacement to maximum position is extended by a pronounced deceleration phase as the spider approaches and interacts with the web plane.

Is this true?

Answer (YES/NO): NO